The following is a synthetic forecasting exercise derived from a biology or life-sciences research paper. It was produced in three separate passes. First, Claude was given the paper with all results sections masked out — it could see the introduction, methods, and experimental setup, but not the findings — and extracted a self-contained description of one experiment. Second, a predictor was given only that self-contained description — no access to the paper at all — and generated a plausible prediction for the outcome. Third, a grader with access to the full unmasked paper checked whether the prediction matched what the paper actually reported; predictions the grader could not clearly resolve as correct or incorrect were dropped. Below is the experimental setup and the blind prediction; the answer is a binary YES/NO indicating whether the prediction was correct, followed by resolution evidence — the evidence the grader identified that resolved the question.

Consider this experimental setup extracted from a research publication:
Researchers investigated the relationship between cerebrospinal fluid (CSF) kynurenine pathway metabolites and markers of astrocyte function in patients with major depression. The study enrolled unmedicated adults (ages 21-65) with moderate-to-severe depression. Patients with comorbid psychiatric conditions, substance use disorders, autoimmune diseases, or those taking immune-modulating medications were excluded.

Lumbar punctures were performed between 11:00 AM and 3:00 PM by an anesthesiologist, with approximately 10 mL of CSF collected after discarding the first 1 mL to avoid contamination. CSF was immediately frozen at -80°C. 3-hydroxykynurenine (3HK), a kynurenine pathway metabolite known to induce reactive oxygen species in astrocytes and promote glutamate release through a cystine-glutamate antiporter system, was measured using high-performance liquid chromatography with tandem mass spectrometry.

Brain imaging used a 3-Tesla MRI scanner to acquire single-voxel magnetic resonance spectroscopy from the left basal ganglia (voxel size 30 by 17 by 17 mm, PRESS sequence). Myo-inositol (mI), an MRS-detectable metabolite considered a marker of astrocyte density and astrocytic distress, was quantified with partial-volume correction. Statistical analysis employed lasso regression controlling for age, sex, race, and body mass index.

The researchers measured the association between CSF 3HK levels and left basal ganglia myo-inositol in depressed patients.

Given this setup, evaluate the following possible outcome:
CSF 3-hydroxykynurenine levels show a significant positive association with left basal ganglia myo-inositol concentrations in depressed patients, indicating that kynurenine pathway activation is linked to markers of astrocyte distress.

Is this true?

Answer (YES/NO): NO